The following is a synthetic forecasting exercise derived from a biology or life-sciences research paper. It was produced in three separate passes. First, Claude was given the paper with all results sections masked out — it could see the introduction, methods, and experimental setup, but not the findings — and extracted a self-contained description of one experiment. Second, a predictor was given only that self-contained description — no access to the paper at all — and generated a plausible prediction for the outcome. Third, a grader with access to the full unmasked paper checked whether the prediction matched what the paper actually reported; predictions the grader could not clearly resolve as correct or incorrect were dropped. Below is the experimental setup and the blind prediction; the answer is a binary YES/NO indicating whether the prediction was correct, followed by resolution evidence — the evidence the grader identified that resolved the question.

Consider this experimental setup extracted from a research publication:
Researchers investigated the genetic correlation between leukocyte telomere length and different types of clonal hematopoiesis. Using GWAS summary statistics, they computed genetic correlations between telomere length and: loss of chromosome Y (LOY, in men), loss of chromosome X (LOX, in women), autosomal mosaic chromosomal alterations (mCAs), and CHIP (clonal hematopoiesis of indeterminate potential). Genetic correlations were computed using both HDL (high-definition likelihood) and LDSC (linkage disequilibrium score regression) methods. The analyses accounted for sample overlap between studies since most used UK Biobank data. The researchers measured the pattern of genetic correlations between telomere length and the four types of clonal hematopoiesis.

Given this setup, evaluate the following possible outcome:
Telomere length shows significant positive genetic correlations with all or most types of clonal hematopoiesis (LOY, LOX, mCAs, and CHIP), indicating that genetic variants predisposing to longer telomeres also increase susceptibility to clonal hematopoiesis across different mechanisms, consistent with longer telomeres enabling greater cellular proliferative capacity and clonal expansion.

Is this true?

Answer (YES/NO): NO